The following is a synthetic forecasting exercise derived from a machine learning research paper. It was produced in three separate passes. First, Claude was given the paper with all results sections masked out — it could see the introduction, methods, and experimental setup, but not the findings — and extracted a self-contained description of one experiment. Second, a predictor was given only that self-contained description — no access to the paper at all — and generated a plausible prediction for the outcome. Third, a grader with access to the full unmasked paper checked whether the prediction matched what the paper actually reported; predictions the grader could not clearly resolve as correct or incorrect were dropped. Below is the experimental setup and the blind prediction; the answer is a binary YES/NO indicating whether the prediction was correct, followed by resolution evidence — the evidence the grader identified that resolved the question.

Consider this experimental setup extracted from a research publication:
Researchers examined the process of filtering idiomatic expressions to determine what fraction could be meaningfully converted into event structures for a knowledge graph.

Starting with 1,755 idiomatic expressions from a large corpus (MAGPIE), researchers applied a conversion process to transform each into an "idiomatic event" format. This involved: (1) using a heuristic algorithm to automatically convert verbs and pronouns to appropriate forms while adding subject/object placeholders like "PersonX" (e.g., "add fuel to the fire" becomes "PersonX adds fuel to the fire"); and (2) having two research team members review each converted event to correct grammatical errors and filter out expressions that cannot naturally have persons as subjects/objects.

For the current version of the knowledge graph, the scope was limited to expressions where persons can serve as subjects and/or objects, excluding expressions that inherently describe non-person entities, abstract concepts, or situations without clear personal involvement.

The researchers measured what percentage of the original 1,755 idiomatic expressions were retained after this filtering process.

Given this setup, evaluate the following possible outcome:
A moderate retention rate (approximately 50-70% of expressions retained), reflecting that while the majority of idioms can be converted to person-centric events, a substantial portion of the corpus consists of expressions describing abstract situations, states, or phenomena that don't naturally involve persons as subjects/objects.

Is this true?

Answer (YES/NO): YES